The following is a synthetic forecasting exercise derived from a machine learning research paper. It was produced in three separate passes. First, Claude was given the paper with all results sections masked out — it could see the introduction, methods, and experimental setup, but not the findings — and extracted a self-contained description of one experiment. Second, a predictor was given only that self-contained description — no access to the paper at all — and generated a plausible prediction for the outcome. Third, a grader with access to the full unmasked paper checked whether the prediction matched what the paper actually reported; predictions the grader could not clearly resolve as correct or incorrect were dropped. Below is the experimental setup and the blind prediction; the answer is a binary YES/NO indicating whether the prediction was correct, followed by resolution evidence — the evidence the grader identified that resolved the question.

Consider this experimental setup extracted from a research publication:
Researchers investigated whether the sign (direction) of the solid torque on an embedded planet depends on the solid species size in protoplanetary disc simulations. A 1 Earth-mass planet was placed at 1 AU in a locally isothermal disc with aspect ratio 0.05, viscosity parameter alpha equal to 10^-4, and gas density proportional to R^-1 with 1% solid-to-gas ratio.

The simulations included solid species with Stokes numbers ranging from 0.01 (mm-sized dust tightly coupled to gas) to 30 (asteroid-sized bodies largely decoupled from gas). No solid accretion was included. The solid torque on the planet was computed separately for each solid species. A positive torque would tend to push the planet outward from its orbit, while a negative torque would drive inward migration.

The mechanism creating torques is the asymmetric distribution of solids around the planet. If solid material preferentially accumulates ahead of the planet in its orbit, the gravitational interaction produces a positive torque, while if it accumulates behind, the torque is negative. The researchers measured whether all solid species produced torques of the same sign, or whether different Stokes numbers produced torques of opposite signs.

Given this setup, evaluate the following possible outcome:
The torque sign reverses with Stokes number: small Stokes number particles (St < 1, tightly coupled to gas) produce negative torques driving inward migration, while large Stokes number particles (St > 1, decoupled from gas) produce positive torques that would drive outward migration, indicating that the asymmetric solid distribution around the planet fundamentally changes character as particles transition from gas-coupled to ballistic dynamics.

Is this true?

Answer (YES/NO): NO